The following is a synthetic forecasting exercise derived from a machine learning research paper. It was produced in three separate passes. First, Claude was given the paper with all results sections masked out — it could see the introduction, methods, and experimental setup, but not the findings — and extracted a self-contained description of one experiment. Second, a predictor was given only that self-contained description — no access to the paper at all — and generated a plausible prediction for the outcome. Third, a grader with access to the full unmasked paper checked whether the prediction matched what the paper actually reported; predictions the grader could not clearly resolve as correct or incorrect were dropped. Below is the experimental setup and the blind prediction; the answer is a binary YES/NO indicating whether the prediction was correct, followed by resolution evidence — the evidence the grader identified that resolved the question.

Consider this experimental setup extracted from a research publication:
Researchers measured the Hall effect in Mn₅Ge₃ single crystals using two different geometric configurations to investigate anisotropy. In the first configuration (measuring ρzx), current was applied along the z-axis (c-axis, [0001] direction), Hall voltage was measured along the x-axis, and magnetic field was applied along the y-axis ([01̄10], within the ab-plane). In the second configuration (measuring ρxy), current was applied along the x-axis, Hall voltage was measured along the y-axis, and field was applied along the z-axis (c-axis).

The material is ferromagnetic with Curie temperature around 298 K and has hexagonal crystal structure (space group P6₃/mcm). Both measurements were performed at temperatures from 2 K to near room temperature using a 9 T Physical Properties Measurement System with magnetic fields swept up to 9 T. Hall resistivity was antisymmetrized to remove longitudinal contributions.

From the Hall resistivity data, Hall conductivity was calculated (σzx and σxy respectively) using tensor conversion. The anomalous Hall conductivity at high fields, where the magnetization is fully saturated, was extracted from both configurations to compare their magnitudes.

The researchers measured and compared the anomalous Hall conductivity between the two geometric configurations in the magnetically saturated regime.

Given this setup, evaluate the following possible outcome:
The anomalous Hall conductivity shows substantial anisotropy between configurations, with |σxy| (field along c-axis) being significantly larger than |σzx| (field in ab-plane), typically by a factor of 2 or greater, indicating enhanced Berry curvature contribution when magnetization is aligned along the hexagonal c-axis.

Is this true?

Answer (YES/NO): YES